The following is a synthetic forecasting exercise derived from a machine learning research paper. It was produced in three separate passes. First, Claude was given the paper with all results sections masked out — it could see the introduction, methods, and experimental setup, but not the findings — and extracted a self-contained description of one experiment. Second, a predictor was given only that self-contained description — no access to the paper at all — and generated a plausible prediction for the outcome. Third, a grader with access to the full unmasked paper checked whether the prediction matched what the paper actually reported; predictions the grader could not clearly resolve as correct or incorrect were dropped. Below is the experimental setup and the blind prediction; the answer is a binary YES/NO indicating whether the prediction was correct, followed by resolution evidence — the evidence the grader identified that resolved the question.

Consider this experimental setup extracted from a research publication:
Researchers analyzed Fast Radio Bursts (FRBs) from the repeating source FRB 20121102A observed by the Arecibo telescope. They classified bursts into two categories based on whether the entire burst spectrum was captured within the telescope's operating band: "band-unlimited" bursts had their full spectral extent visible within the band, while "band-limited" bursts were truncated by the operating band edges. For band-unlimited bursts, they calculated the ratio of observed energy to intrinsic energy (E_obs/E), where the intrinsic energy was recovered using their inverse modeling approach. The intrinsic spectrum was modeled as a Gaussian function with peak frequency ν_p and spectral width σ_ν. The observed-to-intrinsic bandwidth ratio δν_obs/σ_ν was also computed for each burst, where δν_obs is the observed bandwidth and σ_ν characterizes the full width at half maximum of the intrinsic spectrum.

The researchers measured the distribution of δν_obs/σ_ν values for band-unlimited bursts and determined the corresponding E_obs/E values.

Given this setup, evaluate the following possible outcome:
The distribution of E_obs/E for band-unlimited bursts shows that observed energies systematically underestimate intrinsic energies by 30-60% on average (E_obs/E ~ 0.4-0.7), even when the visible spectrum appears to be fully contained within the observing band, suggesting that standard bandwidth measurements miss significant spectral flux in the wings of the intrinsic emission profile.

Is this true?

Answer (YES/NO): NO